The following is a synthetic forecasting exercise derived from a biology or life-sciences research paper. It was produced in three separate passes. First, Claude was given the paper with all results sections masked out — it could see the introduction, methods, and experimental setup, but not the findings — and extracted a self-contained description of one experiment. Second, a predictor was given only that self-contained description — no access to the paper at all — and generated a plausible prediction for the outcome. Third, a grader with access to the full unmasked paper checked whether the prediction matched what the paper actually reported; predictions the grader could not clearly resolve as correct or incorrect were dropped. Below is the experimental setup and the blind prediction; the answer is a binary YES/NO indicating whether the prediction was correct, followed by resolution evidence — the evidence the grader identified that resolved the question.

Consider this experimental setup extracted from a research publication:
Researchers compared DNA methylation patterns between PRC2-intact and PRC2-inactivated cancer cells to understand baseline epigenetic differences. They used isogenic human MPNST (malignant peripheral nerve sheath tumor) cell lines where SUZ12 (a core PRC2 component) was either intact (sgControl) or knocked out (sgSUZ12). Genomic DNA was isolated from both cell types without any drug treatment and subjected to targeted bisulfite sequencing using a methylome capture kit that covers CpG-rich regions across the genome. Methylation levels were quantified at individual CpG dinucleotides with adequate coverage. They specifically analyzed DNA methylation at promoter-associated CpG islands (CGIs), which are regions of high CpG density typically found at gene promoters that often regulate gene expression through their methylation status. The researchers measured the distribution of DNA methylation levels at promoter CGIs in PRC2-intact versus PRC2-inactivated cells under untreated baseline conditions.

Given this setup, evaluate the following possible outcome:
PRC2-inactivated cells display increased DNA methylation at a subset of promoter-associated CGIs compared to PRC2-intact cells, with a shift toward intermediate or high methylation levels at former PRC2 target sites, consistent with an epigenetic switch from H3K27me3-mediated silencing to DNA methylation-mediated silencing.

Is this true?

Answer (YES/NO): NO